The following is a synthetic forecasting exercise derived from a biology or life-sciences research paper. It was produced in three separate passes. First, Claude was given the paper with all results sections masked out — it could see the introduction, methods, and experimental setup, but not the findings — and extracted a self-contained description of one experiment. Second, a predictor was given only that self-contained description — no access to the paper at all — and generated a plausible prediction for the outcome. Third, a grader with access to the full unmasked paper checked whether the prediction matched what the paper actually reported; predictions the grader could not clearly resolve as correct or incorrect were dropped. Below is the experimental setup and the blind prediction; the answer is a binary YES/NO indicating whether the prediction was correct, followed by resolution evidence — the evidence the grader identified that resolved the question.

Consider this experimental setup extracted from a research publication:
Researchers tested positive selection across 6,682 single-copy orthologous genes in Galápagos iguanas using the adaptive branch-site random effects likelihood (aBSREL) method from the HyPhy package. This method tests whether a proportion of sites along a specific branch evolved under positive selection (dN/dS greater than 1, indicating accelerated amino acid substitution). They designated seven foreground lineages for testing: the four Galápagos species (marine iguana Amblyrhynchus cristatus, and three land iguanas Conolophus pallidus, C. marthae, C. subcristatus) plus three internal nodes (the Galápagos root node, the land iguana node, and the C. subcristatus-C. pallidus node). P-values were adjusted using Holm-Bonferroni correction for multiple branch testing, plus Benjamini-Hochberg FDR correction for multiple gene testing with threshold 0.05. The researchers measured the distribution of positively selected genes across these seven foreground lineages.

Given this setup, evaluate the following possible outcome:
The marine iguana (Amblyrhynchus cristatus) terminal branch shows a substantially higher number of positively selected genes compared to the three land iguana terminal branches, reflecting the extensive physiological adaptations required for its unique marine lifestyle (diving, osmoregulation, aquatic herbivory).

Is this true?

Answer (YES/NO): YES